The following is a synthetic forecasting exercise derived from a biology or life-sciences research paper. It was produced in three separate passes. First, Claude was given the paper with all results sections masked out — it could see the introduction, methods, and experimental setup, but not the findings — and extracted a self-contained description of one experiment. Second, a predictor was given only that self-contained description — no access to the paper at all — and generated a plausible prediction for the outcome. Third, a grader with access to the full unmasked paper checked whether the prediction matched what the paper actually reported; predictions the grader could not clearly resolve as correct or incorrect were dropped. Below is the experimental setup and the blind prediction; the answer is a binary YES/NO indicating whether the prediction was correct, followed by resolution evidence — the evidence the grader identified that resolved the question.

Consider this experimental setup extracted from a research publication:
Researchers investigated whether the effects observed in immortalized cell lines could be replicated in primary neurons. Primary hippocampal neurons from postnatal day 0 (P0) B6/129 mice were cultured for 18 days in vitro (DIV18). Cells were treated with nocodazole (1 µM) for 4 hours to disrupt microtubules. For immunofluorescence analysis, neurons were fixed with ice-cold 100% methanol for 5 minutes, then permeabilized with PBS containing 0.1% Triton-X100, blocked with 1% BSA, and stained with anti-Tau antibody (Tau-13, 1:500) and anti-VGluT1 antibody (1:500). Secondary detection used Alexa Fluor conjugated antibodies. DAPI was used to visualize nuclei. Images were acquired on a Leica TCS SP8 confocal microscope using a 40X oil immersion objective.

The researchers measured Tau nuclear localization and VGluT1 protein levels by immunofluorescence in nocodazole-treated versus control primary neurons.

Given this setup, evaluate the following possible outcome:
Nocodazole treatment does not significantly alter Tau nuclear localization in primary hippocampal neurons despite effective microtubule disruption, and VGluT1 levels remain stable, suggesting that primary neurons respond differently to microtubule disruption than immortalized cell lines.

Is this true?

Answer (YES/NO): NO